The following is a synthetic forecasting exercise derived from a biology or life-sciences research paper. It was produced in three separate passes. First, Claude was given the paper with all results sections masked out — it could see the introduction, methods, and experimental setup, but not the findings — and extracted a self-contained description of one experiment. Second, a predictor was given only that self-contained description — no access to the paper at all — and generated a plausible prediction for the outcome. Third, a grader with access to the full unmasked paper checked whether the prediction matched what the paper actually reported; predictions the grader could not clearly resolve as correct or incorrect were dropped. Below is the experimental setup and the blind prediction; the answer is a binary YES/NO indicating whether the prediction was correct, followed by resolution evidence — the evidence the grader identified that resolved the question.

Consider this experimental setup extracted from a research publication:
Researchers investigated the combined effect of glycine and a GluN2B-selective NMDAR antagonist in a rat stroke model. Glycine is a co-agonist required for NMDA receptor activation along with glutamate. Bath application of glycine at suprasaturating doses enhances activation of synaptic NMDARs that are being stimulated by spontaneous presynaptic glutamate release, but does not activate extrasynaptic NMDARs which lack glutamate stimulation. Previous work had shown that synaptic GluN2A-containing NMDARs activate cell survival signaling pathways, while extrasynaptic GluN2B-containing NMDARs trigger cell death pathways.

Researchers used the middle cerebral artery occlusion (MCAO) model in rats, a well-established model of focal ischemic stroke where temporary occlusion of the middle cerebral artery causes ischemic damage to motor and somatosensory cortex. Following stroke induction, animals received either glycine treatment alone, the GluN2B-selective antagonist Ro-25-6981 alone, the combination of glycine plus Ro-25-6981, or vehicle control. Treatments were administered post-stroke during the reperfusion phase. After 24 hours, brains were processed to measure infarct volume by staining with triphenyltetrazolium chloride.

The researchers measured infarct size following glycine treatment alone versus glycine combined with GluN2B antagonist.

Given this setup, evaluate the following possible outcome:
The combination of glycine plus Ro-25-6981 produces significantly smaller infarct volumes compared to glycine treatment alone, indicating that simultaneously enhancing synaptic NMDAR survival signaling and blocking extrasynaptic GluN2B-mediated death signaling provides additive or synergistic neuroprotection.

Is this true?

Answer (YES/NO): YES